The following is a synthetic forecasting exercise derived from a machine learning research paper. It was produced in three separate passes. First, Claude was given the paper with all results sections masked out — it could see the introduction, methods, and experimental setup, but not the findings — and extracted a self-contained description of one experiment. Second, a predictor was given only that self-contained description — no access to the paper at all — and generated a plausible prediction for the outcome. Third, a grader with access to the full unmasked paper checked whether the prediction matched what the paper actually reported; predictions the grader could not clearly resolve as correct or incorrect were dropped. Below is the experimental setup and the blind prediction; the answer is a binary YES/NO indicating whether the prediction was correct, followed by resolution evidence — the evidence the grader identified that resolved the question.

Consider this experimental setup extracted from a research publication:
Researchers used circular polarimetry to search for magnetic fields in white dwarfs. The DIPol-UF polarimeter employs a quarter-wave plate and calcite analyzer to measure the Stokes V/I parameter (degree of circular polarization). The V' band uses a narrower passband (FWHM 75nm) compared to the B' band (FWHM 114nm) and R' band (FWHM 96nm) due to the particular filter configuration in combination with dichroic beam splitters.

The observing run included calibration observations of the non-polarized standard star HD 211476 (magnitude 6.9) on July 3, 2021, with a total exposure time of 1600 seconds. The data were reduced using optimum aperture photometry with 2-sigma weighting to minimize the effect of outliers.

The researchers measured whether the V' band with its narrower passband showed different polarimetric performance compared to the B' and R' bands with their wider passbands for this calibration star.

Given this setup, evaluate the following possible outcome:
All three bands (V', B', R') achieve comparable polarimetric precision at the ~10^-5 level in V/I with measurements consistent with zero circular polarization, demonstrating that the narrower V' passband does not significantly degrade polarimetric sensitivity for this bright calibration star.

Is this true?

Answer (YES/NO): YES